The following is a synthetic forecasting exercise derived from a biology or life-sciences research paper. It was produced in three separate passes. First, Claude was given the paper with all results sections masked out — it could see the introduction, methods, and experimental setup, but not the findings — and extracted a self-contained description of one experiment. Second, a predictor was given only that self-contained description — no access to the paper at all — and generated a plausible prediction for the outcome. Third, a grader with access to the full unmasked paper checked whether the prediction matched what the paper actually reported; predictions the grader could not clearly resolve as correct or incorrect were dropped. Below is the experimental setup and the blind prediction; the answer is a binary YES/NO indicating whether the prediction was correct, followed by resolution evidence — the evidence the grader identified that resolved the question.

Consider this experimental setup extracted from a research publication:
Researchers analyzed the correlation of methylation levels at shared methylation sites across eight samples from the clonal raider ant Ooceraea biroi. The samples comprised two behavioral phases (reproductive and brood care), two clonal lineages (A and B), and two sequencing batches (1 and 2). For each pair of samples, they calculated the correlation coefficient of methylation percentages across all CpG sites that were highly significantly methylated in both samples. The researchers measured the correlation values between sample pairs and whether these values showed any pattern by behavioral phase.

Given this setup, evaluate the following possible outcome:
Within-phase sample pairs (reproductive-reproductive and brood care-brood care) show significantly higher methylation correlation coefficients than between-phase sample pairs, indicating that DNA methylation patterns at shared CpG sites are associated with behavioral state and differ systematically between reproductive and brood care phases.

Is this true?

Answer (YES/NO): NO